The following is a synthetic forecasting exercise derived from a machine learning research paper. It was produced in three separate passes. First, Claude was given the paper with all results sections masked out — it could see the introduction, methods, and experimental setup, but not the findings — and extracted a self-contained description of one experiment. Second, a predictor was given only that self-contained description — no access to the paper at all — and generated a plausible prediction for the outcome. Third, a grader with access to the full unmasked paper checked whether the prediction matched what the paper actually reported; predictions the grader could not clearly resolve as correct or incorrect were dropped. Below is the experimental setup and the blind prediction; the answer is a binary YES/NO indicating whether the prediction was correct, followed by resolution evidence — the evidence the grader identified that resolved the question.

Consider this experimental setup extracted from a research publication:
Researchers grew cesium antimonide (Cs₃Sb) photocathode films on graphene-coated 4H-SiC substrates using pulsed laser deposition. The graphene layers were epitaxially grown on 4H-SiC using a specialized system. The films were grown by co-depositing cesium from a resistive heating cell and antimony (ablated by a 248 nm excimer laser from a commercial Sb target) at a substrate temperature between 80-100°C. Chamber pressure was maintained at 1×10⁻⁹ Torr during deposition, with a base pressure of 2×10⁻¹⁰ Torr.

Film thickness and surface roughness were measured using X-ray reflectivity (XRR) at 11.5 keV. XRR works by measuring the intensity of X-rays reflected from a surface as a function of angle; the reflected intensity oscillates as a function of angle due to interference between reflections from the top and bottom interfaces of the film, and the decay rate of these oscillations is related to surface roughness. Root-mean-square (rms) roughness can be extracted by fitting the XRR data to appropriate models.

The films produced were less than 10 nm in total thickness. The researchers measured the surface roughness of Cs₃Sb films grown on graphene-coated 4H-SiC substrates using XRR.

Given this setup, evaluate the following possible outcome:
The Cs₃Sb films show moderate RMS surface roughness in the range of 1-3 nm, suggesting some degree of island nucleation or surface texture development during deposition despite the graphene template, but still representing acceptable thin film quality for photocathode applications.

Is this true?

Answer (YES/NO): NO